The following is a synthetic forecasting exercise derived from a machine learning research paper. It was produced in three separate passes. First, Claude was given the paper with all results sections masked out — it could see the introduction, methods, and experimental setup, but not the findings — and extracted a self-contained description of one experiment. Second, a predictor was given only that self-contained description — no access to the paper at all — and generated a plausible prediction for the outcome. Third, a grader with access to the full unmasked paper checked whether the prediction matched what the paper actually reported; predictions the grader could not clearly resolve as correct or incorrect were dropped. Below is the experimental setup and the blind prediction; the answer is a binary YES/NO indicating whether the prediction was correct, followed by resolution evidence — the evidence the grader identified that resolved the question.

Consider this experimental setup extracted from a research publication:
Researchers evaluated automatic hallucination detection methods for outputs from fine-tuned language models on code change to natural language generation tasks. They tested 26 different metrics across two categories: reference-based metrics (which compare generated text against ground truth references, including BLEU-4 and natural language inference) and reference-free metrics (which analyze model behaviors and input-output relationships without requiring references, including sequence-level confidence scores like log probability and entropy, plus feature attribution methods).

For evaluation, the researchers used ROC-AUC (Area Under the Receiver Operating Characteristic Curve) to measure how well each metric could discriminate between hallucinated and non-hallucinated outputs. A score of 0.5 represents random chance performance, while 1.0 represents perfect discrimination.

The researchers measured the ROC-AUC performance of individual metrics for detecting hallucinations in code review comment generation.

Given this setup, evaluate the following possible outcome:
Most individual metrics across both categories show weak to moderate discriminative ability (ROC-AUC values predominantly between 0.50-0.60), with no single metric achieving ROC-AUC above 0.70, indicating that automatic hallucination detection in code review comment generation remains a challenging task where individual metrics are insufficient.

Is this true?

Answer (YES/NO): NO